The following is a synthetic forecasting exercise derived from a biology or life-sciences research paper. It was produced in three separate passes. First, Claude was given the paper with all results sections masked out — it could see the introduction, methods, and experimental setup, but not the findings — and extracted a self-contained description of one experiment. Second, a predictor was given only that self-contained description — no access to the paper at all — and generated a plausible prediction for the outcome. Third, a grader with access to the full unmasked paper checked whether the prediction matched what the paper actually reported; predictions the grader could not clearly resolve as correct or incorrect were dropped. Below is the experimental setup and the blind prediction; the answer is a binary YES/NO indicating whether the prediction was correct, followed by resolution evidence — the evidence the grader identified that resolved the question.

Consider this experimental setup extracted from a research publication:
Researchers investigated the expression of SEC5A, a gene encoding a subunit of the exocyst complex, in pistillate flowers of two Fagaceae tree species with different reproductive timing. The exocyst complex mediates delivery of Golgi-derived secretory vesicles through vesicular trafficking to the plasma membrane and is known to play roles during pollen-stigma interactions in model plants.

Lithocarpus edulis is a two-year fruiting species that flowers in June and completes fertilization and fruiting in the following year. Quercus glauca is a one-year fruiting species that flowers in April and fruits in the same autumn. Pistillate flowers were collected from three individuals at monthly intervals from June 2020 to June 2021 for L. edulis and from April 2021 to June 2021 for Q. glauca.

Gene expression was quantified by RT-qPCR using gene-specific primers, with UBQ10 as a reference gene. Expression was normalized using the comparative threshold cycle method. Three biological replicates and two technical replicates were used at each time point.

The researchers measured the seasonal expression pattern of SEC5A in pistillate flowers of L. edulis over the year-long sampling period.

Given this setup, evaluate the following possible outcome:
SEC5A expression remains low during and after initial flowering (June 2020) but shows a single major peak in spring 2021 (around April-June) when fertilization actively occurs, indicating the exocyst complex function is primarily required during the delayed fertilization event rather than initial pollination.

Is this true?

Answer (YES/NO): NO